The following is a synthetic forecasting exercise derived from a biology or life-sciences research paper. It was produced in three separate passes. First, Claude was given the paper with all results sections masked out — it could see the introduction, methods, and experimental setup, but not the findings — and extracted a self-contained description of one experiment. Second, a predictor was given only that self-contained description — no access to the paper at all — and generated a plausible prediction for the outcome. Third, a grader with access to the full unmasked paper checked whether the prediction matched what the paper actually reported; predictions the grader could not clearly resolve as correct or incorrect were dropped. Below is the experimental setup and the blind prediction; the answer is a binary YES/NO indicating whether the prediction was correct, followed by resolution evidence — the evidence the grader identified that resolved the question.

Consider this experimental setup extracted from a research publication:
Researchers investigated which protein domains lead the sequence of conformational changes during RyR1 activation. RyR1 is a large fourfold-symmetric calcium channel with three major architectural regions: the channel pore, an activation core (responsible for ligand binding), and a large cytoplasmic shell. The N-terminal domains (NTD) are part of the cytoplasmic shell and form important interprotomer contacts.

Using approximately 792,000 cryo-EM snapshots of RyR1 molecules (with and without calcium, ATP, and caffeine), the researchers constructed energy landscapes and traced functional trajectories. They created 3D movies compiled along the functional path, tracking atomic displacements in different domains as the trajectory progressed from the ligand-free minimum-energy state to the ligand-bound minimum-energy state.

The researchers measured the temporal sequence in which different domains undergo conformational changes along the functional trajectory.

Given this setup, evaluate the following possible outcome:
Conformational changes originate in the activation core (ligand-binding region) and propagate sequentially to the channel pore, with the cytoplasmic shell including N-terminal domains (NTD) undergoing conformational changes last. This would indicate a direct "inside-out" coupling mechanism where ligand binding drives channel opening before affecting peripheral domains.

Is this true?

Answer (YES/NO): NO